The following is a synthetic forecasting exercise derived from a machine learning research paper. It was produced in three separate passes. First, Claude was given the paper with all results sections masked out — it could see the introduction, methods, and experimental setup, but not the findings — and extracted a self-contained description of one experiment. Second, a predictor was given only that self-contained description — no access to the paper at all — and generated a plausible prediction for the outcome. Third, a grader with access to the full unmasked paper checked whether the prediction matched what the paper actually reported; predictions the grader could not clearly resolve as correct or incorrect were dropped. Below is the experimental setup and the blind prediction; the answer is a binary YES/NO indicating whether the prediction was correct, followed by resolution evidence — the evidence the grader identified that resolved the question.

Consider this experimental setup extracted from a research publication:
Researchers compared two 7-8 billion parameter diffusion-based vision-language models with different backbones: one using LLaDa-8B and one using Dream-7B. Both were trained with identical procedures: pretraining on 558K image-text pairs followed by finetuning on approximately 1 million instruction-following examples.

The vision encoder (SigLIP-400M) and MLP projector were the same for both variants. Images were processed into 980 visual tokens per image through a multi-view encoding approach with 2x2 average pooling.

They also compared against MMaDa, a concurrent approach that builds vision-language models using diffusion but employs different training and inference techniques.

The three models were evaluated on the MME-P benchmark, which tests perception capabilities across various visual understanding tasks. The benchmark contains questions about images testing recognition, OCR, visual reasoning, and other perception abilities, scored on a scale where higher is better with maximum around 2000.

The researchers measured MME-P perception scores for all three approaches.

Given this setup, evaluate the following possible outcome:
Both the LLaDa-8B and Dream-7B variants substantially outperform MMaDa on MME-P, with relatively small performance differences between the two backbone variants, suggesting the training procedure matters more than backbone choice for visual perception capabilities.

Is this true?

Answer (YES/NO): NO